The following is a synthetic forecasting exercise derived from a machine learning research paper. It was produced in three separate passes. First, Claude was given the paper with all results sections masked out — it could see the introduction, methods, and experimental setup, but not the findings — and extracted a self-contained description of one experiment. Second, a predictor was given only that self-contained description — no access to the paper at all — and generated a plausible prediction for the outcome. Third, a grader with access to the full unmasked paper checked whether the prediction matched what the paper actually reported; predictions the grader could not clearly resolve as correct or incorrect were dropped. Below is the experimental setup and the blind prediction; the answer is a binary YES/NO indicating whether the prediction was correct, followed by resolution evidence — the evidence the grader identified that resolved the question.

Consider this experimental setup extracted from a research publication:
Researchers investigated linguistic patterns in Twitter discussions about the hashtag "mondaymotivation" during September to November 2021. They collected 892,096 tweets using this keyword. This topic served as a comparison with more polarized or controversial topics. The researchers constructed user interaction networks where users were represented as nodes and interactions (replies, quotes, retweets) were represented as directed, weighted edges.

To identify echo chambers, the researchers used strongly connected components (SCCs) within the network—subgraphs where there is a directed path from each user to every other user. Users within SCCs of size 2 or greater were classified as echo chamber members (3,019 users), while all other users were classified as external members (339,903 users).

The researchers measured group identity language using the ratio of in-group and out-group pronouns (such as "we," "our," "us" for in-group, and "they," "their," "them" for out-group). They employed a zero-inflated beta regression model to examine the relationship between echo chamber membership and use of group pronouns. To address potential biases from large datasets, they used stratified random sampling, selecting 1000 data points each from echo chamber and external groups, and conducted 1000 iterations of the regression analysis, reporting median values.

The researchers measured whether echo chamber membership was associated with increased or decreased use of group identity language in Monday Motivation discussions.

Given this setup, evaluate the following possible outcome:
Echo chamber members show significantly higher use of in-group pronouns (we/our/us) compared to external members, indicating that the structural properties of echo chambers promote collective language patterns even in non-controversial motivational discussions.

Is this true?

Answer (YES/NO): NO